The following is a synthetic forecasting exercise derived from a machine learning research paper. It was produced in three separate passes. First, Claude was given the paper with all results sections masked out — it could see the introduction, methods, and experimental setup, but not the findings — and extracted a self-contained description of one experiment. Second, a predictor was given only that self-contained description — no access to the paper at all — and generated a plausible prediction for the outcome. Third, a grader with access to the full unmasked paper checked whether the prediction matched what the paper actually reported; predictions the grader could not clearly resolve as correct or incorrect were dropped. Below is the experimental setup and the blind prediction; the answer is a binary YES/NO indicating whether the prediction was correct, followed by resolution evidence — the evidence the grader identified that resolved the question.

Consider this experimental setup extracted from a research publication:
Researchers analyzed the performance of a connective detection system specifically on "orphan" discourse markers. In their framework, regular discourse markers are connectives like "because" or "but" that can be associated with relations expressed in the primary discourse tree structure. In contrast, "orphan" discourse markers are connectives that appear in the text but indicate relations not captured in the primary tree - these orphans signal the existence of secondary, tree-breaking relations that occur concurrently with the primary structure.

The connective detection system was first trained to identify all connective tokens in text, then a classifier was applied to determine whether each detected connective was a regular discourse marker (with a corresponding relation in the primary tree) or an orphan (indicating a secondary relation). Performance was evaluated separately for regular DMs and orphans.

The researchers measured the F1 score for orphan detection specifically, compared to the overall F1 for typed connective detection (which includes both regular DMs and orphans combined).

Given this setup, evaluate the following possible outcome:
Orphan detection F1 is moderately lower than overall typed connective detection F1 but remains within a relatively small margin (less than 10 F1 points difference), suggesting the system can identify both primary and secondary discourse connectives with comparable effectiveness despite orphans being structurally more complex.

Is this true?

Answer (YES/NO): NO